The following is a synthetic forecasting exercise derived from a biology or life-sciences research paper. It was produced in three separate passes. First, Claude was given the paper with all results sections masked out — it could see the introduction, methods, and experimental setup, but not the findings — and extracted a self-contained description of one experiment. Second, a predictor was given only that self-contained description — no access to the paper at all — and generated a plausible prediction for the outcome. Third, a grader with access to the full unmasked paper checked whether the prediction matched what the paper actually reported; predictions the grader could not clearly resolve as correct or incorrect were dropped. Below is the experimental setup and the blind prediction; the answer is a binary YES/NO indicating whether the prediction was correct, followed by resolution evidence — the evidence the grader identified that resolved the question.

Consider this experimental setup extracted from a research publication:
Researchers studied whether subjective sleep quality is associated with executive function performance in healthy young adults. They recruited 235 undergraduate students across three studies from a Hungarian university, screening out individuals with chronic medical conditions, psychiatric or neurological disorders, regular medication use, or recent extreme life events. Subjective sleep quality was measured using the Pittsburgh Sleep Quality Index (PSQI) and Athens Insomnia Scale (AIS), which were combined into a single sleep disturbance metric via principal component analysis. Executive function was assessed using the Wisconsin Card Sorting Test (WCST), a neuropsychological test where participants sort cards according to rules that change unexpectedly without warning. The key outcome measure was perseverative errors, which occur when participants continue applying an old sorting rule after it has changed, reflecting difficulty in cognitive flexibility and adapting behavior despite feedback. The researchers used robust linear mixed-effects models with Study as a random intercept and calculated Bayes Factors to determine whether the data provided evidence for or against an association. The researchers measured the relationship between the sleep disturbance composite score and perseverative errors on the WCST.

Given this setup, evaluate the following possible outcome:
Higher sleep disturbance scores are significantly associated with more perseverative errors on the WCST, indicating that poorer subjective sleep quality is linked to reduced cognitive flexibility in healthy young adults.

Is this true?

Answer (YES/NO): NO